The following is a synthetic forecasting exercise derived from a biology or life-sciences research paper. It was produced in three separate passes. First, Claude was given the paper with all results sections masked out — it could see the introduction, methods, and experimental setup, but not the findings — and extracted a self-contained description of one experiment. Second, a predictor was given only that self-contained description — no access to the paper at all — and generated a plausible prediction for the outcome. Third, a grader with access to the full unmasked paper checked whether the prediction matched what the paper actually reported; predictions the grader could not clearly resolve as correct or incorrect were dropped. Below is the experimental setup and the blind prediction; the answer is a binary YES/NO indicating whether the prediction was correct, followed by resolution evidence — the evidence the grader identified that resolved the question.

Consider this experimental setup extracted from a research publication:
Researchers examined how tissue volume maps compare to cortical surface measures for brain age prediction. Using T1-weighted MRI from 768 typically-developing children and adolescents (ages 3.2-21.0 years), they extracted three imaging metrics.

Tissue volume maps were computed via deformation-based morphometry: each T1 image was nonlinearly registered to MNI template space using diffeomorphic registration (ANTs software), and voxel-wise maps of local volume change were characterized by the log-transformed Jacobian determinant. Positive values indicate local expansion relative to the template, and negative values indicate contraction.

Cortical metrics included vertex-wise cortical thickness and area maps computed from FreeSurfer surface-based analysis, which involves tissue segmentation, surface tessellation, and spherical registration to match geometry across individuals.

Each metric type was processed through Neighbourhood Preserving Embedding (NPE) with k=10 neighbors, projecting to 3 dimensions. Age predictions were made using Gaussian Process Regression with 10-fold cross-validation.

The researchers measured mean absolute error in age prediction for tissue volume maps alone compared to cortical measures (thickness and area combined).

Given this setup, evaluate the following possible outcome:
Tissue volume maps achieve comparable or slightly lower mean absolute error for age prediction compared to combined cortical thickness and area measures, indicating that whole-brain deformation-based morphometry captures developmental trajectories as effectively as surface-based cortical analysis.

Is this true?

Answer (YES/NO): YES